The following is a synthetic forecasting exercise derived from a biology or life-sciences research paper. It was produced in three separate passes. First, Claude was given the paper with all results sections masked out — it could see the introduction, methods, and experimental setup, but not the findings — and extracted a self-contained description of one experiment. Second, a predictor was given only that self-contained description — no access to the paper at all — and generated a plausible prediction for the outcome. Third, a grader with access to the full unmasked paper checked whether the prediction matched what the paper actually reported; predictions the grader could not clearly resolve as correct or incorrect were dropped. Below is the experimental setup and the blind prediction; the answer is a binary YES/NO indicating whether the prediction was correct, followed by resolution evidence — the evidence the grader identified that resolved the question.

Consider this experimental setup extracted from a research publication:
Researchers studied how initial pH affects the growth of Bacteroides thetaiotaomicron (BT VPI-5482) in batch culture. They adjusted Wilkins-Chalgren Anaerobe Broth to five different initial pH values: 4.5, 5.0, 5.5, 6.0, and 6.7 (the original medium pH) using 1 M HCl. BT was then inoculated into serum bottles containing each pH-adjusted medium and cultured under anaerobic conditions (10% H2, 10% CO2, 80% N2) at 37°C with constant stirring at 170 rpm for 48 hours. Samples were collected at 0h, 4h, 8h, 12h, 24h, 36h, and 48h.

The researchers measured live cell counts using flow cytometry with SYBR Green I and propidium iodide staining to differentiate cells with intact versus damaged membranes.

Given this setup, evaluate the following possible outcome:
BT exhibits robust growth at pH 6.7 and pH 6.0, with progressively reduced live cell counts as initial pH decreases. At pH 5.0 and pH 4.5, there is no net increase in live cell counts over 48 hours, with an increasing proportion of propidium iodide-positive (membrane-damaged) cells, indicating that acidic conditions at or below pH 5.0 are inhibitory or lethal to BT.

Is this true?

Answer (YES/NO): NO